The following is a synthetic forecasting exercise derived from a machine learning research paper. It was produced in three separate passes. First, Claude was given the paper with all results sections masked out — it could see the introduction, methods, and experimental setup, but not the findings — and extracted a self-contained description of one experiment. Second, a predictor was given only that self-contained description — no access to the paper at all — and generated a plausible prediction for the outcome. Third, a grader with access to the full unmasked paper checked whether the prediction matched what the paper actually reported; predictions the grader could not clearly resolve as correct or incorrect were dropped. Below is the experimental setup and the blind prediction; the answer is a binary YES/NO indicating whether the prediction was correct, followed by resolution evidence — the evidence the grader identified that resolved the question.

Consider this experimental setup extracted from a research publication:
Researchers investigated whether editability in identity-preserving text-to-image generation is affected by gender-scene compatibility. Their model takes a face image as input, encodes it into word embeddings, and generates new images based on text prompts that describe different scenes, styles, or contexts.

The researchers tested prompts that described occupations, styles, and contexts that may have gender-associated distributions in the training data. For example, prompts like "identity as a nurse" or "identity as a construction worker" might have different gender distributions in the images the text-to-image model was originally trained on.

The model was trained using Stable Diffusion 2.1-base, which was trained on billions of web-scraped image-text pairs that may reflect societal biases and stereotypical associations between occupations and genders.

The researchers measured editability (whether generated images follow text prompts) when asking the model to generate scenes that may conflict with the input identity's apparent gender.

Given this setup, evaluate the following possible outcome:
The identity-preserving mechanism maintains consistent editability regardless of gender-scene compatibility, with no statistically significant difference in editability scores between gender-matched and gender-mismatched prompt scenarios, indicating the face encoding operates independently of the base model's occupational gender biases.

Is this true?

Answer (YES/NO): NO